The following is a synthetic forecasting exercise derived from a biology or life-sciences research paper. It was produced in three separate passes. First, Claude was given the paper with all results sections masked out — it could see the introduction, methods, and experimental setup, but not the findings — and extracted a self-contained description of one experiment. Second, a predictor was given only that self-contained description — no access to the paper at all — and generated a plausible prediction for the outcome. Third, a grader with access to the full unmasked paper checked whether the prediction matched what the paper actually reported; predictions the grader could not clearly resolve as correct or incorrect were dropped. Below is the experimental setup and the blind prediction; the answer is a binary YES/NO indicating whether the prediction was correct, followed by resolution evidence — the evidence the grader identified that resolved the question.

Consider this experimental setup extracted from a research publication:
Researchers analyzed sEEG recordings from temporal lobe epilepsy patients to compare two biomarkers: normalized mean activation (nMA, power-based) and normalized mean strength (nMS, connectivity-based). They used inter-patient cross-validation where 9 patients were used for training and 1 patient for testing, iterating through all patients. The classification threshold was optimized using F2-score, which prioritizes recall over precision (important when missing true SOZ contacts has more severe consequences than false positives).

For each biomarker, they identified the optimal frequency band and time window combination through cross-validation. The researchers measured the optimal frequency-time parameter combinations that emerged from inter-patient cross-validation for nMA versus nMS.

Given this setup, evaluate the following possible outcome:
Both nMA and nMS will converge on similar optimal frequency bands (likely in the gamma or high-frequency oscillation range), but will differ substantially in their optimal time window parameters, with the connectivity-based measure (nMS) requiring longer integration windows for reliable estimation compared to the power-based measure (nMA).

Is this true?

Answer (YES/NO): NO